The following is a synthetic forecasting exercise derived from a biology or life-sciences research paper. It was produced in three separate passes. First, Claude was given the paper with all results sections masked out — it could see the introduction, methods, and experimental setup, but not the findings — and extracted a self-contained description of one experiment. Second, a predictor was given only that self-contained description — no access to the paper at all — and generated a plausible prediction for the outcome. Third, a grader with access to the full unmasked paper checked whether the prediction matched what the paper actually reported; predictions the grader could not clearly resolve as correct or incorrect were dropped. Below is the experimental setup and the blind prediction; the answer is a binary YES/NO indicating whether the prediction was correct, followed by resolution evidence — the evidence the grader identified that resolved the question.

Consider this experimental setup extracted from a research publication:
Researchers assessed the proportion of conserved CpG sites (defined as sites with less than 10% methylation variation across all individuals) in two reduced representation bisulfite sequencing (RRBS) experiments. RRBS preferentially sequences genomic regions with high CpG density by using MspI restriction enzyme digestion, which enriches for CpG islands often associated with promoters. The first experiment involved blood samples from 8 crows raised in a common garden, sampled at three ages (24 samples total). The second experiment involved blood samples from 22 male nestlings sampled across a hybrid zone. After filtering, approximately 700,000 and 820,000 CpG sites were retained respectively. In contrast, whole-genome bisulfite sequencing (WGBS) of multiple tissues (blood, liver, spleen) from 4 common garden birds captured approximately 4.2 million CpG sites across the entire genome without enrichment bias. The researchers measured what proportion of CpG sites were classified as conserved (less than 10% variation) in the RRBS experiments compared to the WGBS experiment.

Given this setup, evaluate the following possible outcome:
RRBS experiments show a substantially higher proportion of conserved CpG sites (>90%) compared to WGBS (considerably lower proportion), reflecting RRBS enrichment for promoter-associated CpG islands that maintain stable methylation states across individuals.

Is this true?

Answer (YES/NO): NO